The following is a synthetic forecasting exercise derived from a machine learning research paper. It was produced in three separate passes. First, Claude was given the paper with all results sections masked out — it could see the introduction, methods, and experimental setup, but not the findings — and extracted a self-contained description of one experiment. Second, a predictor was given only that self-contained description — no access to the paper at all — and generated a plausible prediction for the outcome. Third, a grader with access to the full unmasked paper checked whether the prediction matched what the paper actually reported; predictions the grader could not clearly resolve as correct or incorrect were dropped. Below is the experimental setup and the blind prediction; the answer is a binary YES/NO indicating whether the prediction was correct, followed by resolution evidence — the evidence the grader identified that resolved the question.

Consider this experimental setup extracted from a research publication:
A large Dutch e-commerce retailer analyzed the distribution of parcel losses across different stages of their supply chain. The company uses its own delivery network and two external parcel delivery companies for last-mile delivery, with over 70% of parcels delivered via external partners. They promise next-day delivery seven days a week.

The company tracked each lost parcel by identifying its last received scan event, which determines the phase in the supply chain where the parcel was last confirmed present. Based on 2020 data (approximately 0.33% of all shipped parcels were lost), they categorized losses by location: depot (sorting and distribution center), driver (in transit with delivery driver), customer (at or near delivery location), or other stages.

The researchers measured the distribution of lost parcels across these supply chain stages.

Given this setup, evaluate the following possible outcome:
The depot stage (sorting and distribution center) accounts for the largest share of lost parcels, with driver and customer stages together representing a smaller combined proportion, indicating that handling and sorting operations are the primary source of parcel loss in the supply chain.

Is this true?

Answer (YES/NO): NO